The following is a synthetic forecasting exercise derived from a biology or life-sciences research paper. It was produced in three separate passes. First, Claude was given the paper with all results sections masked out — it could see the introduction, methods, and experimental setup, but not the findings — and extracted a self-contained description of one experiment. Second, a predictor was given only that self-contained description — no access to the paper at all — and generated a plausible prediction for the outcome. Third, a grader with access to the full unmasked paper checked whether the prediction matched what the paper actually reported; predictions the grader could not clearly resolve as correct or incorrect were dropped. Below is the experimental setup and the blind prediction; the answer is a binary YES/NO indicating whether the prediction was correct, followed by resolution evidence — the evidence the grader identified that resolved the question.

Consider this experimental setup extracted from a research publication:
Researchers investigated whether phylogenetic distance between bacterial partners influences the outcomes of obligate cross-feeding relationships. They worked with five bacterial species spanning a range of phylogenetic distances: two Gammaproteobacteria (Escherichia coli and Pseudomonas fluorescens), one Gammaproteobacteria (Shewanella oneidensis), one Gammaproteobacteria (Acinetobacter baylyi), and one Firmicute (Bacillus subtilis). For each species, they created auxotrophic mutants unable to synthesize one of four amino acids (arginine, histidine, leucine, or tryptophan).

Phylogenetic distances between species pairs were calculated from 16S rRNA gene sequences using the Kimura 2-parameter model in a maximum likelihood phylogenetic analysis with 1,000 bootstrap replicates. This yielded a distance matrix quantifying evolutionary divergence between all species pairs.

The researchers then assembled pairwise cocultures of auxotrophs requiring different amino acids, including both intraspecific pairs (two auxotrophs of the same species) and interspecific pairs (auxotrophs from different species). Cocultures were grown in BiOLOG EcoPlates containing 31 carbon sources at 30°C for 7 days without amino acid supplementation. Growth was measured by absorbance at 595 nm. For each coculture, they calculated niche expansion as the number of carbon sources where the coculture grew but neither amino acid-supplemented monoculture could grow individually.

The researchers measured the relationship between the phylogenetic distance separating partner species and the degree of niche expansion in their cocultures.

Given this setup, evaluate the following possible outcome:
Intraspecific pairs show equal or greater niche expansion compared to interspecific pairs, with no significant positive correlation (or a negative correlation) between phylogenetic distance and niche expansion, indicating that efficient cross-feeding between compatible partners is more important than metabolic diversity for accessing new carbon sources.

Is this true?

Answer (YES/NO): NO